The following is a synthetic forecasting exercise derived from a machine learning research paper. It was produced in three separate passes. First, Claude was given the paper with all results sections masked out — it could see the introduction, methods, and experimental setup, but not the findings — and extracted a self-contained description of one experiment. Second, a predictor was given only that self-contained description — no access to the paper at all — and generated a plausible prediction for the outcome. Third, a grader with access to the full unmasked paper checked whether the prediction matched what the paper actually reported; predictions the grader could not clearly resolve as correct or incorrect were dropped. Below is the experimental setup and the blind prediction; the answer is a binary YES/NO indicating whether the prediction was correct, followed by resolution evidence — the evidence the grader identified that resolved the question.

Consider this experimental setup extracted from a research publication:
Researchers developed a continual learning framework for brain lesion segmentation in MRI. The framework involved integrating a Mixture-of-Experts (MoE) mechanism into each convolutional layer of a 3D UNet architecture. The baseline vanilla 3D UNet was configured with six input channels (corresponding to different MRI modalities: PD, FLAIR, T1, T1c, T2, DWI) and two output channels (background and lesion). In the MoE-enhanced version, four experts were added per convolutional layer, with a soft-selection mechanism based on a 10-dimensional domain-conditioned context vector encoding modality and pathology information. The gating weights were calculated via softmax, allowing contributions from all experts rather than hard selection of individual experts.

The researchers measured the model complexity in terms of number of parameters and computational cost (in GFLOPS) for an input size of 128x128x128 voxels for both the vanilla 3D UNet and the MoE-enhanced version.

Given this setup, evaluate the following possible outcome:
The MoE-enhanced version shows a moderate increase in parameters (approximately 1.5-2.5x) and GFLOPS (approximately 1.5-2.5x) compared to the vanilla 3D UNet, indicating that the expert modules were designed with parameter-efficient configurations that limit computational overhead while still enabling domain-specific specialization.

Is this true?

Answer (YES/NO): NO